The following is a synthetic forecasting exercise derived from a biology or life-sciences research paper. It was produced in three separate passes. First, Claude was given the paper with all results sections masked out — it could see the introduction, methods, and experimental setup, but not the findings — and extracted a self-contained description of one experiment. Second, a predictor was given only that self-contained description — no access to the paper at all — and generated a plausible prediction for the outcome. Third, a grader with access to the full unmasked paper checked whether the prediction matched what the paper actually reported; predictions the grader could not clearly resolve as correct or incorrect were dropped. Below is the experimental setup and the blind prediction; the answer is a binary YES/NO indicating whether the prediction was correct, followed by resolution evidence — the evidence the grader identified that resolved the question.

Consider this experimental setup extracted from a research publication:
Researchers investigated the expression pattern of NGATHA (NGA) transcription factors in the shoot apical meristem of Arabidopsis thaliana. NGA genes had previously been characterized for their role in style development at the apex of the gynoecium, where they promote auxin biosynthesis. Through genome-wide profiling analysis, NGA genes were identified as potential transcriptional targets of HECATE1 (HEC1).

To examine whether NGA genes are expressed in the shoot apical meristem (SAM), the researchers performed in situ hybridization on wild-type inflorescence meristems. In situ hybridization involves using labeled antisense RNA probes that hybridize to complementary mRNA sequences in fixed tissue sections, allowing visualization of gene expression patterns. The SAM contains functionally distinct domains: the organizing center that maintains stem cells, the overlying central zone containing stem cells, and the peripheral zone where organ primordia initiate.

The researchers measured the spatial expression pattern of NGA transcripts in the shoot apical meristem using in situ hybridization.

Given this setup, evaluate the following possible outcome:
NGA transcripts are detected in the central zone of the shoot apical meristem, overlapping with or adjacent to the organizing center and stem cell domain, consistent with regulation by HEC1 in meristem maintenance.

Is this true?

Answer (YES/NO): NO